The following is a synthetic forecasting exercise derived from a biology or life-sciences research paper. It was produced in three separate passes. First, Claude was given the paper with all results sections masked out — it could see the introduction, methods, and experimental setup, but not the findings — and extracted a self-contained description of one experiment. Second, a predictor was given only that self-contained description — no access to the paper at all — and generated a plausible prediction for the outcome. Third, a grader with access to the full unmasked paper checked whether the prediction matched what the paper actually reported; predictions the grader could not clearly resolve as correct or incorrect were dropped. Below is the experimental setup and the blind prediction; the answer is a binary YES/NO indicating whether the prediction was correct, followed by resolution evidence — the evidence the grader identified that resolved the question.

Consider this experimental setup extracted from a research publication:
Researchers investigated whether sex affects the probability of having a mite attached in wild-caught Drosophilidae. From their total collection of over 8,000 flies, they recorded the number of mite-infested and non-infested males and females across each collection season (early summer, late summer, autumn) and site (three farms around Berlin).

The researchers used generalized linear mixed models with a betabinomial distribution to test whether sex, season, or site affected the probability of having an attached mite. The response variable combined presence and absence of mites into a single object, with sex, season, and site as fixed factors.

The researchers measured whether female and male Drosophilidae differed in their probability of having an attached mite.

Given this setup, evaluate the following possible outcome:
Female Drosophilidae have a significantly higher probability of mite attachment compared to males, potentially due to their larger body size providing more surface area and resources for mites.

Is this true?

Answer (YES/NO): NO